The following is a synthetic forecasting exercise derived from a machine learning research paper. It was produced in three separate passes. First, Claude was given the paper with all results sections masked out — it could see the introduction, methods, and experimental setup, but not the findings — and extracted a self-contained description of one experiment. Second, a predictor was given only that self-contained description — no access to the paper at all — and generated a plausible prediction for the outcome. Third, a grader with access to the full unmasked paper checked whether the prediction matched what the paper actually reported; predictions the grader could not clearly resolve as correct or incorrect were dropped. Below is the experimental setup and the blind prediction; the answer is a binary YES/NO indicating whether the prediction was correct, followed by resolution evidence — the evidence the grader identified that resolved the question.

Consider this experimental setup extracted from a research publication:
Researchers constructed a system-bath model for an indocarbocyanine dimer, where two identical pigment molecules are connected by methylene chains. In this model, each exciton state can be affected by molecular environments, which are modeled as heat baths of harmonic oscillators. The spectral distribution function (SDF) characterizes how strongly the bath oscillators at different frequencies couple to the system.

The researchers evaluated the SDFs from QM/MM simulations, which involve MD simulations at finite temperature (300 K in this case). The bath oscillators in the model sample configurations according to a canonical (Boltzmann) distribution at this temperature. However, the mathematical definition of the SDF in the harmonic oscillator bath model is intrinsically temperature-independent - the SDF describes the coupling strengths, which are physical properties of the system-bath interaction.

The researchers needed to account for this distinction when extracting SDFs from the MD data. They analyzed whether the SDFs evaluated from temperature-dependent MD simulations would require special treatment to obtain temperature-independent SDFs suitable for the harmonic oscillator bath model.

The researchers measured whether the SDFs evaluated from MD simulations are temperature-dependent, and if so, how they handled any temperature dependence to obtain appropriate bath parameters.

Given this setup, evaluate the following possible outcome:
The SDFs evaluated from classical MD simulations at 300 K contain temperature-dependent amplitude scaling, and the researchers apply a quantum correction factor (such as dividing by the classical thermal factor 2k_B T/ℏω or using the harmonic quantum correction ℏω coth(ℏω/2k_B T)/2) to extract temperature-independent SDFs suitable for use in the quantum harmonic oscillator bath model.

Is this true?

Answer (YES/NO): NO